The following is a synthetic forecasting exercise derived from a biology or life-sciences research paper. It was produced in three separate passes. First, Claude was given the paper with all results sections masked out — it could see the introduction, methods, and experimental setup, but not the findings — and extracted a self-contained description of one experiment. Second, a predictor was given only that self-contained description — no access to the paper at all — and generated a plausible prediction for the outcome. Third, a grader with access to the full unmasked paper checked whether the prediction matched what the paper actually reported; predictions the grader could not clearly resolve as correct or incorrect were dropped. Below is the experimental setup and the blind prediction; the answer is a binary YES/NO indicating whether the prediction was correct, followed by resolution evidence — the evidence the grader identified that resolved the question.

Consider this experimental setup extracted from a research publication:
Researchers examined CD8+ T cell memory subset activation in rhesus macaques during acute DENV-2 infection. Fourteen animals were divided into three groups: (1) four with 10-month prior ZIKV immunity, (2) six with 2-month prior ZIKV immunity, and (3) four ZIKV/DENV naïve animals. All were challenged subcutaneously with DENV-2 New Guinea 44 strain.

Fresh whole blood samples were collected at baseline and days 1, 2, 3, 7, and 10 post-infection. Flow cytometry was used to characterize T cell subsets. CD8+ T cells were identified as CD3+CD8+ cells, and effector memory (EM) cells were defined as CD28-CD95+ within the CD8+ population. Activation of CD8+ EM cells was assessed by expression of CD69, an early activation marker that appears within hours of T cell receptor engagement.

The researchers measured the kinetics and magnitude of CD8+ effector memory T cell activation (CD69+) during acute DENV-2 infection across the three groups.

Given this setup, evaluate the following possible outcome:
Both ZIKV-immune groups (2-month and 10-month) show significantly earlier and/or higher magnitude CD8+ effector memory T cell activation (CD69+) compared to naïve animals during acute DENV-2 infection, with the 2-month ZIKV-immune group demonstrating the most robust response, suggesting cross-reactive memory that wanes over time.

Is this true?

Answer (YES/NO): NO